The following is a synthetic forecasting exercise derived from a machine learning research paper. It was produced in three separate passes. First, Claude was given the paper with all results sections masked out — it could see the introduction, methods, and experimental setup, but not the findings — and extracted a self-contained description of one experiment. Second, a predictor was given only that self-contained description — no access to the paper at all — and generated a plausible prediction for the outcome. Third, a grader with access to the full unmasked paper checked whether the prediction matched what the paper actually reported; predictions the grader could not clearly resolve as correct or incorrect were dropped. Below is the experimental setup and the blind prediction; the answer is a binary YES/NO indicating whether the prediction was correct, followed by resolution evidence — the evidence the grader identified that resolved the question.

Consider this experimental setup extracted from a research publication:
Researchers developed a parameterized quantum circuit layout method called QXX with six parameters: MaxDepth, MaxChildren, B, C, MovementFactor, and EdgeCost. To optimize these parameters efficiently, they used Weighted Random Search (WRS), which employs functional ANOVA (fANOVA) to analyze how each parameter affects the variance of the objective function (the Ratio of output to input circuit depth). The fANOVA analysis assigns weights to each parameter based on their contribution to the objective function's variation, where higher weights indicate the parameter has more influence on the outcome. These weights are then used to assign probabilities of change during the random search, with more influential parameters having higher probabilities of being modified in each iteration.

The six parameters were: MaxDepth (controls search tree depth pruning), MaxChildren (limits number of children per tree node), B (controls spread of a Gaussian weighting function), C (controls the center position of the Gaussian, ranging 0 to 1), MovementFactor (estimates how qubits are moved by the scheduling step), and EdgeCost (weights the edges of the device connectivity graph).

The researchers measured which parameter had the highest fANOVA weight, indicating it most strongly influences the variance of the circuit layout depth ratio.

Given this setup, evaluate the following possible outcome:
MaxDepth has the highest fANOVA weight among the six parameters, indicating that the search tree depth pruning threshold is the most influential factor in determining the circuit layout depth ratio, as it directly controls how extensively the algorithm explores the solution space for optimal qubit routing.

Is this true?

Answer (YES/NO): NO